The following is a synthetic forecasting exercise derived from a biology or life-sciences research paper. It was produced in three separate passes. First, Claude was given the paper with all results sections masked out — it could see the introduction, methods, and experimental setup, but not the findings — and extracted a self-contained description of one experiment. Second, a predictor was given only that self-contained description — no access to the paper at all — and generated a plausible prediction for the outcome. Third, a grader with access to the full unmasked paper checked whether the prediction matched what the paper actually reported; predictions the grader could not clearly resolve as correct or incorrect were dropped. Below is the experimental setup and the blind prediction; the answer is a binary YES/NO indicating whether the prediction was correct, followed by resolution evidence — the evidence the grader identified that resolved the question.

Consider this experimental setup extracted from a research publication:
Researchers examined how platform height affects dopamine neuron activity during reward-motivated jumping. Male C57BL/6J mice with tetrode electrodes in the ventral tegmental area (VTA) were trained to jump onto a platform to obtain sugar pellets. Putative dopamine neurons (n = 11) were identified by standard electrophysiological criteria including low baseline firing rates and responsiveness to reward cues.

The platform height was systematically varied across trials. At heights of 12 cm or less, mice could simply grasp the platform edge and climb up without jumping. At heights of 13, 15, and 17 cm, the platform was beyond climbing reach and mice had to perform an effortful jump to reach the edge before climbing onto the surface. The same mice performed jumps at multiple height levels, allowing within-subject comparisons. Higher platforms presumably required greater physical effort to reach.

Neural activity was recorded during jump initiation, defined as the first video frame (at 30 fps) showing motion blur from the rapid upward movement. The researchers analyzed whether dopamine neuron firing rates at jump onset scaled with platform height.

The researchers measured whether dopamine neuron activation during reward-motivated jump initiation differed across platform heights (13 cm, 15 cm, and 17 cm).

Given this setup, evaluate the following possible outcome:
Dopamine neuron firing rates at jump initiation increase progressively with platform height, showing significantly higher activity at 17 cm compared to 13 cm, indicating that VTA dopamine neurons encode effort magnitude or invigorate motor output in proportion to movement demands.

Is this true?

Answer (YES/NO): YES